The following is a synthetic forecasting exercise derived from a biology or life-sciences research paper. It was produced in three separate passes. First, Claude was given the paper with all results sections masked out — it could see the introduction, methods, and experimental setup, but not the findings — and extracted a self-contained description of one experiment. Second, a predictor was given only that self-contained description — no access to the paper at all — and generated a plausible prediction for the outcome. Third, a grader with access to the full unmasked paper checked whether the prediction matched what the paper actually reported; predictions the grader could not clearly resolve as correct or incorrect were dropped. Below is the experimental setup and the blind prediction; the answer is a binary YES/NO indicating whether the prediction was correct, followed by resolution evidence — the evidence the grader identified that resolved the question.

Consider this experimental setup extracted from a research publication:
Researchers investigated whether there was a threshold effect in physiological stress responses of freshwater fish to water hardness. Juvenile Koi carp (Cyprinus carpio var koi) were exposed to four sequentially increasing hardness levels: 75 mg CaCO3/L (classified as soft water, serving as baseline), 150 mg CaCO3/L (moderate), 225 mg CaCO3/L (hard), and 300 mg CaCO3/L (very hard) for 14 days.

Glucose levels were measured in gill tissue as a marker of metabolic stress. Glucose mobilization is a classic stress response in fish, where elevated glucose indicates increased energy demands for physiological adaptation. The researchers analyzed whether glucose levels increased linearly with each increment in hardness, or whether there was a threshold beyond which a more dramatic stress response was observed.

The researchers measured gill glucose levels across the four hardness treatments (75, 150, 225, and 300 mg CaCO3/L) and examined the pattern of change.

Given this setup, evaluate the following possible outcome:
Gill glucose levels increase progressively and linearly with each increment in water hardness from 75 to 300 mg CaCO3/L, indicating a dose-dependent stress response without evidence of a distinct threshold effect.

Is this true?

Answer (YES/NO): NO